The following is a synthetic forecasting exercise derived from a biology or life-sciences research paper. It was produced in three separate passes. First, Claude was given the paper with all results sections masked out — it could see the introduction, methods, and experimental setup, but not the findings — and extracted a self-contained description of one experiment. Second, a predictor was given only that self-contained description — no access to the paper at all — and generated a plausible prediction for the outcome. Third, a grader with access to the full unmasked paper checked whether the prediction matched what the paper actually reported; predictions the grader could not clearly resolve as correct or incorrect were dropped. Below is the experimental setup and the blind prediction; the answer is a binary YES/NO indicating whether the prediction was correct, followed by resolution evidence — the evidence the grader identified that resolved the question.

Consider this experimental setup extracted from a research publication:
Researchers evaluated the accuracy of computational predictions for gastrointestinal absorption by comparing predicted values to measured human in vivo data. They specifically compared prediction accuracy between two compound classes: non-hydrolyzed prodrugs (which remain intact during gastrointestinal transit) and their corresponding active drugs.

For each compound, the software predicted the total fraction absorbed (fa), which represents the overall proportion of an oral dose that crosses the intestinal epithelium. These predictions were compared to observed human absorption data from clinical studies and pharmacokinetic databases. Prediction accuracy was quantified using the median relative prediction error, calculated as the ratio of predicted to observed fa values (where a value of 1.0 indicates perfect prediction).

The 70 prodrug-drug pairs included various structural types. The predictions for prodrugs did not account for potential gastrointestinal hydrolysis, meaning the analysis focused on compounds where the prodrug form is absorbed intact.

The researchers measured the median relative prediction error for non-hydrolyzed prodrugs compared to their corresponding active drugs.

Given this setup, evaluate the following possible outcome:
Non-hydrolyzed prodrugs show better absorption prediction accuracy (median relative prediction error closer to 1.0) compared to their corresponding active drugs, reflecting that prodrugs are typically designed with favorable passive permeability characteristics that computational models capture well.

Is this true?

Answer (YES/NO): NO